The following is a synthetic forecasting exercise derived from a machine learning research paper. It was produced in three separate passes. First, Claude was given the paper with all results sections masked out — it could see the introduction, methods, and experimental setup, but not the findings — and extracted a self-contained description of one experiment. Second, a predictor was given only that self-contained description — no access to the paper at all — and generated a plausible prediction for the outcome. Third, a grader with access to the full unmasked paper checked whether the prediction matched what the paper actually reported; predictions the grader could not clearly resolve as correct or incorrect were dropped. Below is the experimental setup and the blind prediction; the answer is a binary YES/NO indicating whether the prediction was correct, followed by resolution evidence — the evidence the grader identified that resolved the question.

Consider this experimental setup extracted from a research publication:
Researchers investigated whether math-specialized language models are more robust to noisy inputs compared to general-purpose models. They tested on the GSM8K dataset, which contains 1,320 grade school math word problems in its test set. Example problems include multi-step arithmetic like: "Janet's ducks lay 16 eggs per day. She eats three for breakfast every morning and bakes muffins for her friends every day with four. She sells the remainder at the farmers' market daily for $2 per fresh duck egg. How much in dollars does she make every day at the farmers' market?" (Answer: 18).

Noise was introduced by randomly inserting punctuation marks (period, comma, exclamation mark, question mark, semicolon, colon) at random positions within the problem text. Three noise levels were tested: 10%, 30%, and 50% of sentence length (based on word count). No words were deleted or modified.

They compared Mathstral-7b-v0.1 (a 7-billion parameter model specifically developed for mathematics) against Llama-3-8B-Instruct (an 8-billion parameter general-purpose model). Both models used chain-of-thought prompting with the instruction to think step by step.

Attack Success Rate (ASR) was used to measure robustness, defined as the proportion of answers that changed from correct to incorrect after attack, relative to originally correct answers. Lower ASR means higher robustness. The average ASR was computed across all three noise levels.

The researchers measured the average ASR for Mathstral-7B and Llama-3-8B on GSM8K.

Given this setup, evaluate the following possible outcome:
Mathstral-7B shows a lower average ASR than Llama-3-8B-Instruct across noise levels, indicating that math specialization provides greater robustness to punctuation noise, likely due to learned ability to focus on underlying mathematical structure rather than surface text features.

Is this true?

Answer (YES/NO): NO